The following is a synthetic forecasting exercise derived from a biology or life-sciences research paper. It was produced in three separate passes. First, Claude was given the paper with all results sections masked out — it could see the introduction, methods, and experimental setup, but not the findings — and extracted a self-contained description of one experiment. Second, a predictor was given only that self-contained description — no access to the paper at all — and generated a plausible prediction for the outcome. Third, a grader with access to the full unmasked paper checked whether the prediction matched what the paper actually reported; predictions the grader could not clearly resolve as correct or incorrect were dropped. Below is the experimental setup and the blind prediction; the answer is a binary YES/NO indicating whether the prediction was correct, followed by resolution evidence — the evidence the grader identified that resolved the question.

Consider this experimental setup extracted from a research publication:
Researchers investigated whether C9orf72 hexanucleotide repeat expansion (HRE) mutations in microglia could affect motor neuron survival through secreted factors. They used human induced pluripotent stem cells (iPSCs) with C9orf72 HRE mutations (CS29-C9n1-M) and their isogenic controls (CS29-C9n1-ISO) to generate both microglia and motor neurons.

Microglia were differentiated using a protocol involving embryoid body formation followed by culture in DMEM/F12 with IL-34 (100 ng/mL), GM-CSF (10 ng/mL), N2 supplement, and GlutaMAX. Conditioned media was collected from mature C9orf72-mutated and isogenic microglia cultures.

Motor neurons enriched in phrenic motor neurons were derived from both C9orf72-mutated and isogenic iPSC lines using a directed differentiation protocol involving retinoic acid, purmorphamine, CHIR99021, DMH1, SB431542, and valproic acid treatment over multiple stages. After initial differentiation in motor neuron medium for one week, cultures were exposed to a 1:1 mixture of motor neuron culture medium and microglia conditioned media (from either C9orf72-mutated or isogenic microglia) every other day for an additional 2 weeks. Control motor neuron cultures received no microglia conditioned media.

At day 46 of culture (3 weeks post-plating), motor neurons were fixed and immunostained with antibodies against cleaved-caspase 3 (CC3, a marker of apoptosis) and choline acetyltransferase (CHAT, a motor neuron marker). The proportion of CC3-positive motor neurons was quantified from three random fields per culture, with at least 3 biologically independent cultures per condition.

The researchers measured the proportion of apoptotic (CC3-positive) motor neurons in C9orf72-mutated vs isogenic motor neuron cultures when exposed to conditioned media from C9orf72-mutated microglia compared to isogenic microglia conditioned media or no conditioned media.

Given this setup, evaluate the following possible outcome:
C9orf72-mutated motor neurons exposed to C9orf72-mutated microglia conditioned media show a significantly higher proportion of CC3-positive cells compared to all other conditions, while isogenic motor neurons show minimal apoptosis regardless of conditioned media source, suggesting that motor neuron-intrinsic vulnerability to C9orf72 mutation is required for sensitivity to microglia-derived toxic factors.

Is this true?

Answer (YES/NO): NO